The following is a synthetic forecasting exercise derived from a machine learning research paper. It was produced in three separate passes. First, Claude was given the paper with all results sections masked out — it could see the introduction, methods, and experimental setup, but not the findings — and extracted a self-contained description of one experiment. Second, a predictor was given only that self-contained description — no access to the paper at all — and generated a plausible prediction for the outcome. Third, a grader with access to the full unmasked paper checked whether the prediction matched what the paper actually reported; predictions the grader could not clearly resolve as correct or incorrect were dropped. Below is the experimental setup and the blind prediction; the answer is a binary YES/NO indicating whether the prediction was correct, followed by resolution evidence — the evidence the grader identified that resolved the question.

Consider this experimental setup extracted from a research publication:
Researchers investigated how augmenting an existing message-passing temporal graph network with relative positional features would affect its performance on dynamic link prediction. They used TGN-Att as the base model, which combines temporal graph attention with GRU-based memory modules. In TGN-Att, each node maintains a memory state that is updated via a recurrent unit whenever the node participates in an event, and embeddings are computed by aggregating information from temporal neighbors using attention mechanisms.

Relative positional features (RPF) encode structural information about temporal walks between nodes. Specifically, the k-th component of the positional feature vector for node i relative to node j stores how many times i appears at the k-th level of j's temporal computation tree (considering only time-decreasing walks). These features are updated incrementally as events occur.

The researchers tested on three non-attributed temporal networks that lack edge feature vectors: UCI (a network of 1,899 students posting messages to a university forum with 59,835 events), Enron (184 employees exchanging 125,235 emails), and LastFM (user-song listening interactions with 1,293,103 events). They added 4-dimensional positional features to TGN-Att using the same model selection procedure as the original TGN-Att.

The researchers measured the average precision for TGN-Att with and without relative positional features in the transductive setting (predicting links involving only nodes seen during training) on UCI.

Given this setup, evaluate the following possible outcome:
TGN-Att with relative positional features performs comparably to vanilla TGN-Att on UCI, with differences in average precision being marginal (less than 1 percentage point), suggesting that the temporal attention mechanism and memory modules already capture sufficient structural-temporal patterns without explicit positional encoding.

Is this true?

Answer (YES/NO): NO